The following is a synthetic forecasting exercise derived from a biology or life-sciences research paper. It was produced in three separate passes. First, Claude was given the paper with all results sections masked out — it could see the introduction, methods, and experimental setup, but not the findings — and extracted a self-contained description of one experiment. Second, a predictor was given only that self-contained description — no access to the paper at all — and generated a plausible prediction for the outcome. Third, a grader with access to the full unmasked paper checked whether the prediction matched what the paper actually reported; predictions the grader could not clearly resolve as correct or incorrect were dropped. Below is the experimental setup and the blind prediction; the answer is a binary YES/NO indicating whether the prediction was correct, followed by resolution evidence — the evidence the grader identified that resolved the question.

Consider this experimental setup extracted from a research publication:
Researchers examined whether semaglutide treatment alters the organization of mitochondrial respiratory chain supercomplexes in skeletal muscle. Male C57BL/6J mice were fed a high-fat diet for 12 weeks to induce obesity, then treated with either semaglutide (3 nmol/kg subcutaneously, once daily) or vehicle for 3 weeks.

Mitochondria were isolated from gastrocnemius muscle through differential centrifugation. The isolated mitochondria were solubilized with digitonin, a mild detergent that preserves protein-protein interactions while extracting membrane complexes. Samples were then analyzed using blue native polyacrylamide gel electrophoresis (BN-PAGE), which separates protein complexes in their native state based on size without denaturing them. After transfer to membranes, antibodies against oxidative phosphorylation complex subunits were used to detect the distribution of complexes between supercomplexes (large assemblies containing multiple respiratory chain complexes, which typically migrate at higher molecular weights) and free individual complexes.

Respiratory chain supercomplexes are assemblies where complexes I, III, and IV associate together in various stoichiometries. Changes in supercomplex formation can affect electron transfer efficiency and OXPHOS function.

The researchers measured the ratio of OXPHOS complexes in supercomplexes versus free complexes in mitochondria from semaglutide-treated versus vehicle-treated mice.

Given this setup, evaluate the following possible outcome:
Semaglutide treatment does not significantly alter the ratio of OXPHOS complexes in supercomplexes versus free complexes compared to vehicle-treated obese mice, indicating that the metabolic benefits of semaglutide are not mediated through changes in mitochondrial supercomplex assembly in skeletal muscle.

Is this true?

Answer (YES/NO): YES